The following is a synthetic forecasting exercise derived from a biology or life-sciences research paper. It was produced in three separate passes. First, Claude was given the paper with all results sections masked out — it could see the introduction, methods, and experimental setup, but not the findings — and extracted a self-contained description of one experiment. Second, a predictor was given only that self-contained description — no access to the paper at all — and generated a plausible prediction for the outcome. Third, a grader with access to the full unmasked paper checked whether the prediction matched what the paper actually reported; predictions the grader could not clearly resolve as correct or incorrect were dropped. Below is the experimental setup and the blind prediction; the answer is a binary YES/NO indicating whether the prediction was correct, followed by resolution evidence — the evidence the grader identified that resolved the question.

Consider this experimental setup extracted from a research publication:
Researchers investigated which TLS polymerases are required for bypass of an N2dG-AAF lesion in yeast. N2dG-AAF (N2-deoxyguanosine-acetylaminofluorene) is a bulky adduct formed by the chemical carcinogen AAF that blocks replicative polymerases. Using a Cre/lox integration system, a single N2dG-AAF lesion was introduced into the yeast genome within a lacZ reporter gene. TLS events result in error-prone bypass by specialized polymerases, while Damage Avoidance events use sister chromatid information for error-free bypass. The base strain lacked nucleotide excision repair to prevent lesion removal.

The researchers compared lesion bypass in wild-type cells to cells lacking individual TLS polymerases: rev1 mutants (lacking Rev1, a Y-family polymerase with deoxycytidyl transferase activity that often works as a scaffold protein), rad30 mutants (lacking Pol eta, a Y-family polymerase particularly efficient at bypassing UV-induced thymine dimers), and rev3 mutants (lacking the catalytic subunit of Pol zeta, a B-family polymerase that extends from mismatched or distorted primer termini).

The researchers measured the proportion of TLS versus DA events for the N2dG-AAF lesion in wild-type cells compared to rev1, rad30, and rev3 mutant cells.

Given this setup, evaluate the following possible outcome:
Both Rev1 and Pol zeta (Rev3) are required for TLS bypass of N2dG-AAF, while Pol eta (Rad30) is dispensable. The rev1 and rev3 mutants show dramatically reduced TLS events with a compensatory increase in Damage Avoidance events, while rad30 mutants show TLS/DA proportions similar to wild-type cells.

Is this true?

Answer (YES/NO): NO